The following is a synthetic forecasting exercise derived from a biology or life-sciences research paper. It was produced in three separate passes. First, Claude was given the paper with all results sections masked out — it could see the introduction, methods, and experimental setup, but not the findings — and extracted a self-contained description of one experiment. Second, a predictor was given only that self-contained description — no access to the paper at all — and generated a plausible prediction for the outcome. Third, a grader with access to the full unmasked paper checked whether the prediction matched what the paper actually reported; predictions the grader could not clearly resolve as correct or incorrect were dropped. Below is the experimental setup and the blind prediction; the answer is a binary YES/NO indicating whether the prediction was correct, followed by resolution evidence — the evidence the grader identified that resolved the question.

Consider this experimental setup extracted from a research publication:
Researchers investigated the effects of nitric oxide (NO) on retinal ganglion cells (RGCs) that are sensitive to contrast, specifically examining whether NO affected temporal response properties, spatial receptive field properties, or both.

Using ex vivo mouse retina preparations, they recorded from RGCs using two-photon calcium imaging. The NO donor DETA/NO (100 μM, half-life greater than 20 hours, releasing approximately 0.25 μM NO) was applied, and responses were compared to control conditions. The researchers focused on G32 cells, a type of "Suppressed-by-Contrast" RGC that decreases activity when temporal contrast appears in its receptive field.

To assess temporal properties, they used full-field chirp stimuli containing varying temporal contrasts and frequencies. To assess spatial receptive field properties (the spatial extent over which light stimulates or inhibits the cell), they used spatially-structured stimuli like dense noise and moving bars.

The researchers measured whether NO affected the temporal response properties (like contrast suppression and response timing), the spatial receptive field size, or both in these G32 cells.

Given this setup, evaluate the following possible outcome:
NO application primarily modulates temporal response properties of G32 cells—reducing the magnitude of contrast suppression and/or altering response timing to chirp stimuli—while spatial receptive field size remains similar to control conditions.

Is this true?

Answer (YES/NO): YES